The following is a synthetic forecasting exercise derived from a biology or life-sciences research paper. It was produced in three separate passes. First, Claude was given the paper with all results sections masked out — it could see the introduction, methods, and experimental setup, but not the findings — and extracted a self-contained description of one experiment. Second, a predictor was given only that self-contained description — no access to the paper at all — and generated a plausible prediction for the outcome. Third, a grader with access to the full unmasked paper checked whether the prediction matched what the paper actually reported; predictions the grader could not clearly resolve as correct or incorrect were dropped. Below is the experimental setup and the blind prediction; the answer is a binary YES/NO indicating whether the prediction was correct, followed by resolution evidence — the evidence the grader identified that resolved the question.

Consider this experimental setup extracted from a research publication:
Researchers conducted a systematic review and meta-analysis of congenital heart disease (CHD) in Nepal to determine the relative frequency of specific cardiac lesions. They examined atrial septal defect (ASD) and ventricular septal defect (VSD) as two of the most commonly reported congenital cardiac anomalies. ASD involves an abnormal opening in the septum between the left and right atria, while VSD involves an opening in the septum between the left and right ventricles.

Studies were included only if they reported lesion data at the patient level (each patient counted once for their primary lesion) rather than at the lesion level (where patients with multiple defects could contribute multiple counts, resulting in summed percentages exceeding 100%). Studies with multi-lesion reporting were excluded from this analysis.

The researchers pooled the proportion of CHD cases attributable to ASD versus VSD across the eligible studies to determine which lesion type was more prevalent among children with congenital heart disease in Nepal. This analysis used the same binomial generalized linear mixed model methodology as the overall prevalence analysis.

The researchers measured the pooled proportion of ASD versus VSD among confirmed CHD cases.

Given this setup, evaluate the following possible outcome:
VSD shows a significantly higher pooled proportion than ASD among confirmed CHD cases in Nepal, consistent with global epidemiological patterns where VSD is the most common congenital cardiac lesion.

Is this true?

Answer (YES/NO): NO